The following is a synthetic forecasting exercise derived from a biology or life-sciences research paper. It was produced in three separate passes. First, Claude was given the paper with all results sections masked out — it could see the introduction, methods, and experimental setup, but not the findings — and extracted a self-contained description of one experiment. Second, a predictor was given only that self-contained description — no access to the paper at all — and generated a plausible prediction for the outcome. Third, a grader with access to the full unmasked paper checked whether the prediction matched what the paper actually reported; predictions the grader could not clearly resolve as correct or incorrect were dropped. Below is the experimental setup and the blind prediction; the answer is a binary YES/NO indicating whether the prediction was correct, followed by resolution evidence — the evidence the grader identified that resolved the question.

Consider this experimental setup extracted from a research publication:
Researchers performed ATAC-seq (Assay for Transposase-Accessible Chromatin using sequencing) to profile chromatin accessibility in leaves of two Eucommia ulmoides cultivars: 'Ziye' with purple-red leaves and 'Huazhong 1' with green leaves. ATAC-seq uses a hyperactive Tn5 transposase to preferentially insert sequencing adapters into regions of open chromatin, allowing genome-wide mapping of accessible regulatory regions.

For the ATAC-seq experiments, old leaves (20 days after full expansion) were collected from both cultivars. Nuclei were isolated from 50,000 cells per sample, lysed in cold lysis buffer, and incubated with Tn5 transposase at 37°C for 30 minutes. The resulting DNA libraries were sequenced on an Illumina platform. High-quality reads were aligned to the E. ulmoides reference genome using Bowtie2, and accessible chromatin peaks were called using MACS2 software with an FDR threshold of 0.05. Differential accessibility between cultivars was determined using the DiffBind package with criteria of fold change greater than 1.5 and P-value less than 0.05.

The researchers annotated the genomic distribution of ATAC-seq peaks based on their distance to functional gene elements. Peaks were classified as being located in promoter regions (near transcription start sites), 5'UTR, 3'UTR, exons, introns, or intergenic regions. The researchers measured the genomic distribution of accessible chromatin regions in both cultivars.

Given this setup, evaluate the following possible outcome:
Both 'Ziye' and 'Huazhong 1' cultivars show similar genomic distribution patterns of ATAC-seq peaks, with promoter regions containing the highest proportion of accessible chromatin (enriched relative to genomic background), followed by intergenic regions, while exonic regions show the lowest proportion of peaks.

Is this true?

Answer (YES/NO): NO